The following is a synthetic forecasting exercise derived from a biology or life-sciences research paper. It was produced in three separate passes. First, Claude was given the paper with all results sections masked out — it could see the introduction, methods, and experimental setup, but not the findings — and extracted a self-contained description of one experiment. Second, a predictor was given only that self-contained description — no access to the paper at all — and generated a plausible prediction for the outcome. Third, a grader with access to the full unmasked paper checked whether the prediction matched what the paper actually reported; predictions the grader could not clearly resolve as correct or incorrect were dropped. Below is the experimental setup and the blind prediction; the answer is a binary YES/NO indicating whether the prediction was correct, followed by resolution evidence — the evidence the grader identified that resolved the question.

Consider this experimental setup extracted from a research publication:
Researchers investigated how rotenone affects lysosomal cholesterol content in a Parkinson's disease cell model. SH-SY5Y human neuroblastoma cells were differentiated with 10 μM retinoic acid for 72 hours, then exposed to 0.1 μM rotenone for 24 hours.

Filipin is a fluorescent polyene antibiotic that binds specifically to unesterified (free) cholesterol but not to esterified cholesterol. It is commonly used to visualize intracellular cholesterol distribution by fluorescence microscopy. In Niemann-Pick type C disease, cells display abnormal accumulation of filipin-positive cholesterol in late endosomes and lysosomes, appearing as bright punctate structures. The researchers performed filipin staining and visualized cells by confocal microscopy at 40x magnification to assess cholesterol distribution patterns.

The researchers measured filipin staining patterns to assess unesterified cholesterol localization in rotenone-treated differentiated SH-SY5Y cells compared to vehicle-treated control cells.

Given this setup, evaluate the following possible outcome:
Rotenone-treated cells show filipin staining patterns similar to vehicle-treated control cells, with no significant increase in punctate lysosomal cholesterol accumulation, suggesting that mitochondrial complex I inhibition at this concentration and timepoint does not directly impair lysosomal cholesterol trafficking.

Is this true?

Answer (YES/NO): NO